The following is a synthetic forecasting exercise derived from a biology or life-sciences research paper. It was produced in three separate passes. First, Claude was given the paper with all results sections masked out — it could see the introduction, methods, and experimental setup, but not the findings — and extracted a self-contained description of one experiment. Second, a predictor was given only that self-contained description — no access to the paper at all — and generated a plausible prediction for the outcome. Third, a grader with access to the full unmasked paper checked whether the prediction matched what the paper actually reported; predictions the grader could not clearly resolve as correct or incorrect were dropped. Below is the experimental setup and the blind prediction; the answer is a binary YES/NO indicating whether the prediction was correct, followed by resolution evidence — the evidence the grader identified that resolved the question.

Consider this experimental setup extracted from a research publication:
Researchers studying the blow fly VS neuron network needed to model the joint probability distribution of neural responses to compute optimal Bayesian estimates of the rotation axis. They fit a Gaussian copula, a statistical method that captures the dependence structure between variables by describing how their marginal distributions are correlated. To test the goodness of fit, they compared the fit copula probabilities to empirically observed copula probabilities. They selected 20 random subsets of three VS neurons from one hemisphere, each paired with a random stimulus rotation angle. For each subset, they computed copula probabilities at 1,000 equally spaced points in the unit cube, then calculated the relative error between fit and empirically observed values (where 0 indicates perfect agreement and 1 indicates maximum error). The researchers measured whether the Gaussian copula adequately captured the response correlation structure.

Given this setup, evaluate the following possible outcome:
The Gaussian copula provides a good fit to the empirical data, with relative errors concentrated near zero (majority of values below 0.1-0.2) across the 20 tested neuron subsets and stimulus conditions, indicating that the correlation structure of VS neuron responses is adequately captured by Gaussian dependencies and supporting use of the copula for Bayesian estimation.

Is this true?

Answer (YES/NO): YES